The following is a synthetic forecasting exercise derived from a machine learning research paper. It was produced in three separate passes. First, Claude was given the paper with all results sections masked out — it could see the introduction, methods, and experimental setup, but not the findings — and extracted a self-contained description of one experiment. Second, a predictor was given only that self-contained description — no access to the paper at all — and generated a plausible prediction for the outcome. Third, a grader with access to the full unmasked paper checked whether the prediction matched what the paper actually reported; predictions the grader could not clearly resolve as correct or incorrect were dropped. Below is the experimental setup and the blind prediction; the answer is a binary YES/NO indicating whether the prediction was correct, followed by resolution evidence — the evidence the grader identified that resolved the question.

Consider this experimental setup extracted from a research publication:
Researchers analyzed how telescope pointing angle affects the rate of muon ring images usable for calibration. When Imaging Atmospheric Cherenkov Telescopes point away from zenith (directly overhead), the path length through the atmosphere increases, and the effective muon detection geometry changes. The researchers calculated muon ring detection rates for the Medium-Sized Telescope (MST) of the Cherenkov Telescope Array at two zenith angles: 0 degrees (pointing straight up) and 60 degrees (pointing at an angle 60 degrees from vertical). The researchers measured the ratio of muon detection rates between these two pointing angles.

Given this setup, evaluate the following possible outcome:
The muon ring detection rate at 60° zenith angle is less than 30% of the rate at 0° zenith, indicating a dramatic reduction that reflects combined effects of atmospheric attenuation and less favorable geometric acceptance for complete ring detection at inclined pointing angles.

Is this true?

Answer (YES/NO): YES